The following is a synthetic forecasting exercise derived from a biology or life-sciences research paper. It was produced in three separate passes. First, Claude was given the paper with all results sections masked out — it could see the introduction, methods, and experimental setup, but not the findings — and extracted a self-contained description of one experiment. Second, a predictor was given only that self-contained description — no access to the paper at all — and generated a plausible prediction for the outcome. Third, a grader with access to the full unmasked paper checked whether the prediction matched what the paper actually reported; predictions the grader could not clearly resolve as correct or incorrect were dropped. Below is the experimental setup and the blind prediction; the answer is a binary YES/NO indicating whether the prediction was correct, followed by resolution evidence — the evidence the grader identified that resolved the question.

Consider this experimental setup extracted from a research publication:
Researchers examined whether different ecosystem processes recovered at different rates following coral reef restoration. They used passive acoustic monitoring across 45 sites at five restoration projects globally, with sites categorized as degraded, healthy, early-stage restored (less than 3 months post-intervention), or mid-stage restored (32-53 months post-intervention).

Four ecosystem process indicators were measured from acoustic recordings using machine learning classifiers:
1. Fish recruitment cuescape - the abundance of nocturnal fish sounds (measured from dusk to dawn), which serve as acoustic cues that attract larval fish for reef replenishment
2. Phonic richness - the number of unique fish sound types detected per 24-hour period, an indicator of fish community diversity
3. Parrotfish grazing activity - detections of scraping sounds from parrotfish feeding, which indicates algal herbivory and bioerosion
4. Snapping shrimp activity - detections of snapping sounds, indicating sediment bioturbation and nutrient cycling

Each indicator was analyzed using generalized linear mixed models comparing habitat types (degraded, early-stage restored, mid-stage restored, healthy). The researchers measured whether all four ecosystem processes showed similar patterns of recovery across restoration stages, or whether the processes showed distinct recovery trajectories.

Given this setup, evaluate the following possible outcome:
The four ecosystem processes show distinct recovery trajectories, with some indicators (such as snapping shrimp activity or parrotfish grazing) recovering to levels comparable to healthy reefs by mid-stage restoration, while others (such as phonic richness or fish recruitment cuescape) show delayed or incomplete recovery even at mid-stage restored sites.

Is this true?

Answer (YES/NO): NO